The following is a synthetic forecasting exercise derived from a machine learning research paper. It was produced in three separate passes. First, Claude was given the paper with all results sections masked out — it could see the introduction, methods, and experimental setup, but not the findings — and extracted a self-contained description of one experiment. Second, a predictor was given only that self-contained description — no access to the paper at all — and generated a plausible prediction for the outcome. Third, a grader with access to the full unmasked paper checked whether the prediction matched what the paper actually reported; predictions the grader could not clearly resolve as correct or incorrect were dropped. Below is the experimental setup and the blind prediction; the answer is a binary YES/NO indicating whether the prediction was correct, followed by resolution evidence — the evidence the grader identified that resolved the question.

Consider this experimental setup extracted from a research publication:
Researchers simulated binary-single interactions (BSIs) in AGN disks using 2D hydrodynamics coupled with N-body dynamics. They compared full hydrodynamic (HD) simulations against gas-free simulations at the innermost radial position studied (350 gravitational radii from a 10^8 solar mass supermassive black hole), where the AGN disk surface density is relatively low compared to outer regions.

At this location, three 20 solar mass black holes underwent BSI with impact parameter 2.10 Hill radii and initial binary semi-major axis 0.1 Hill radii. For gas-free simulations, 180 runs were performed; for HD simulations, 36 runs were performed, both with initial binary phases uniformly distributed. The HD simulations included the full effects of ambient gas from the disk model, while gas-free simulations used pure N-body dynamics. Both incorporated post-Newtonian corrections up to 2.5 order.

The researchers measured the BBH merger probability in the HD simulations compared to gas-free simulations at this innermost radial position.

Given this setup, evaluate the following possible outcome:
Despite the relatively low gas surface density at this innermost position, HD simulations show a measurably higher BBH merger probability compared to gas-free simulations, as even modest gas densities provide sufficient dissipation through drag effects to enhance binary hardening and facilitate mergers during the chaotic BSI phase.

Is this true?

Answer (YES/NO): NO